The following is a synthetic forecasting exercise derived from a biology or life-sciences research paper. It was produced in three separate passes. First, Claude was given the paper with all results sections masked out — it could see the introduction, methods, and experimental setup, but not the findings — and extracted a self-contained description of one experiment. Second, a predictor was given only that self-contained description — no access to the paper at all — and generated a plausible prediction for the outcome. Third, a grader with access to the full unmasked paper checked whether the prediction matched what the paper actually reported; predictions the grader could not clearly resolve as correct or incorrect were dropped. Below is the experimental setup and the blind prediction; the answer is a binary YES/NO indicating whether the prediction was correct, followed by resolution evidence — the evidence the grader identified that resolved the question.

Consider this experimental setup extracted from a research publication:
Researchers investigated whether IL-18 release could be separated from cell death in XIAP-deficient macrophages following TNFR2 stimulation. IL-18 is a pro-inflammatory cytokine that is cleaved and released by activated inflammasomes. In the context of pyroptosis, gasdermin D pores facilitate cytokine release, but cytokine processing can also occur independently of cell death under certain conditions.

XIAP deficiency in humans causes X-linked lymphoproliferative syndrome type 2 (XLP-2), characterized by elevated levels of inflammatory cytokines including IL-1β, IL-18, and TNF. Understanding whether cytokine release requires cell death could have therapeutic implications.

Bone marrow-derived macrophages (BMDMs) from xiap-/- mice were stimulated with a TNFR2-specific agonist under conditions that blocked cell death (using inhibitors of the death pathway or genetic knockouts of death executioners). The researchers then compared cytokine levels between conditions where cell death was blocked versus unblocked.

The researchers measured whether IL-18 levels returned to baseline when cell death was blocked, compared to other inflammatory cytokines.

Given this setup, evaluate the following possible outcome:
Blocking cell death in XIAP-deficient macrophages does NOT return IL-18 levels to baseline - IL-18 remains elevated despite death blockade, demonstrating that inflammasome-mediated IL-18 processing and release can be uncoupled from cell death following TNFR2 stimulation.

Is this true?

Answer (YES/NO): YES